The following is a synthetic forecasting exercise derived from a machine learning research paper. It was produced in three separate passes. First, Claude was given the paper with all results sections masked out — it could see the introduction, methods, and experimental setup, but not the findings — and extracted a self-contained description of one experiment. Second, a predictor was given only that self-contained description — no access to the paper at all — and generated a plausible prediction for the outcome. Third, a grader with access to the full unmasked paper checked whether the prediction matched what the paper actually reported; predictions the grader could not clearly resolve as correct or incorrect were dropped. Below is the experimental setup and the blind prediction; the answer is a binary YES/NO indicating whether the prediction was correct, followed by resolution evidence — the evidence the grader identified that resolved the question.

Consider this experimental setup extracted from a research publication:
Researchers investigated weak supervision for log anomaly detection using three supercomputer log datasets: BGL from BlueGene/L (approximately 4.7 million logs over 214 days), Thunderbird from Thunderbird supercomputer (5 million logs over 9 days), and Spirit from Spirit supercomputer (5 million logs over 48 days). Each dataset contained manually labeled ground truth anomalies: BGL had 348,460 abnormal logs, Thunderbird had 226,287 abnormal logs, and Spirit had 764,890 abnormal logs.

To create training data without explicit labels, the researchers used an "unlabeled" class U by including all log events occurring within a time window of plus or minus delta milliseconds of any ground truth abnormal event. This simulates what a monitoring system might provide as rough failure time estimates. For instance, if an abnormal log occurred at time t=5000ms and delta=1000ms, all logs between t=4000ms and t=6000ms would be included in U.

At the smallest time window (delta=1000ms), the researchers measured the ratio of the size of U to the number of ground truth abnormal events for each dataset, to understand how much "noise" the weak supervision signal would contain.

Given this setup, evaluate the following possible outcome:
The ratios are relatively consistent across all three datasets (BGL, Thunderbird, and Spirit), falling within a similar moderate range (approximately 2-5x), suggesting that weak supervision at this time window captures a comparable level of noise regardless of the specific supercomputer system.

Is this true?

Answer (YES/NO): NO